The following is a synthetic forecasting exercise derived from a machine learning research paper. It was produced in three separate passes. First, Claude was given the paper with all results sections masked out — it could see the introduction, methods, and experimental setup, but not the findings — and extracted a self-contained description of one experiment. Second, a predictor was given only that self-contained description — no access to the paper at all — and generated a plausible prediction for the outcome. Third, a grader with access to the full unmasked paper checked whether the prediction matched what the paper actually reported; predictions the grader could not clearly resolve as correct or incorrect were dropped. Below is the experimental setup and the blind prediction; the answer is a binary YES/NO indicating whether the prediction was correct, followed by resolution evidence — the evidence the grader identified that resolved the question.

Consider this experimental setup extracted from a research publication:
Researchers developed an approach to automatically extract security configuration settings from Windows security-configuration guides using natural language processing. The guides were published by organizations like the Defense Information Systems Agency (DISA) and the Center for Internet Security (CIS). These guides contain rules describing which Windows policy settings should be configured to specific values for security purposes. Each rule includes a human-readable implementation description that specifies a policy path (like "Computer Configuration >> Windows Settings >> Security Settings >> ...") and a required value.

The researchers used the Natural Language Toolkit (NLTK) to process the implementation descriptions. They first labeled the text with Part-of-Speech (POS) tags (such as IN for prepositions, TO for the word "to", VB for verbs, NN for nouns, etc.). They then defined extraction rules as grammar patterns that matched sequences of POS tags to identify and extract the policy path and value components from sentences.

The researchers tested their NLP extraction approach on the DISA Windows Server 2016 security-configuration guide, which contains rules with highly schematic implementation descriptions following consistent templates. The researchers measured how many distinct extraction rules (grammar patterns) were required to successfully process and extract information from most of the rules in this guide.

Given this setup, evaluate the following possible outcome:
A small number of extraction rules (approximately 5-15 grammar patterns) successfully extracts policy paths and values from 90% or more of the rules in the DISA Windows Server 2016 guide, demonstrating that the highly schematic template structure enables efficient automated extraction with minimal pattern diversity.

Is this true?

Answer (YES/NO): NO